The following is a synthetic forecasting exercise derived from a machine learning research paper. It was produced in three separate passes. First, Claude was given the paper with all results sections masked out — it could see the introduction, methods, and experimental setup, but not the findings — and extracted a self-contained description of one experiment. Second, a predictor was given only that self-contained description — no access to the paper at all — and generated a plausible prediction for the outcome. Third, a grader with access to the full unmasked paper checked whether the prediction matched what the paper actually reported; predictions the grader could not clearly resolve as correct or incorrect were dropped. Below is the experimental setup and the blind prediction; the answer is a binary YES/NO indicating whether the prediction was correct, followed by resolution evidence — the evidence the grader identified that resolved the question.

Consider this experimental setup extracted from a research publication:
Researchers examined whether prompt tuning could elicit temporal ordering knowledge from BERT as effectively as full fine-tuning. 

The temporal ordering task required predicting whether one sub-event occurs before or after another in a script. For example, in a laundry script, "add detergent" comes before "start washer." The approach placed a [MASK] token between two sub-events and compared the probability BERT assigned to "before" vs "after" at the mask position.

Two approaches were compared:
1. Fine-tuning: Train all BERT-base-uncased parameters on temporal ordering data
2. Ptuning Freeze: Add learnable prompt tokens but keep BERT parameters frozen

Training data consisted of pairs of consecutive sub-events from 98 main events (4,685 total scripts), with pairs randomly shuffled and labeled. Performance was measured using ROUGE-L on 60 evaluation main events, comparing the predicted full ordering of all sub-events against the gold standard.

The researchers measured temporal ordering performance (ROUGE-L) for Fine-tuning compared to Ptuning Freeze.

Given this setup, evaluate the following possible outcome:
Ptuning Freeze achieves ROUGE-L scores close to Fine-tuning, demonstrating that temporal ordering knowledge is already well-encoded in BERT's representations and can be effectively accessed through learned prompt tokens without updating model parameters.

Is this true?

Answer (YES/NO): YES